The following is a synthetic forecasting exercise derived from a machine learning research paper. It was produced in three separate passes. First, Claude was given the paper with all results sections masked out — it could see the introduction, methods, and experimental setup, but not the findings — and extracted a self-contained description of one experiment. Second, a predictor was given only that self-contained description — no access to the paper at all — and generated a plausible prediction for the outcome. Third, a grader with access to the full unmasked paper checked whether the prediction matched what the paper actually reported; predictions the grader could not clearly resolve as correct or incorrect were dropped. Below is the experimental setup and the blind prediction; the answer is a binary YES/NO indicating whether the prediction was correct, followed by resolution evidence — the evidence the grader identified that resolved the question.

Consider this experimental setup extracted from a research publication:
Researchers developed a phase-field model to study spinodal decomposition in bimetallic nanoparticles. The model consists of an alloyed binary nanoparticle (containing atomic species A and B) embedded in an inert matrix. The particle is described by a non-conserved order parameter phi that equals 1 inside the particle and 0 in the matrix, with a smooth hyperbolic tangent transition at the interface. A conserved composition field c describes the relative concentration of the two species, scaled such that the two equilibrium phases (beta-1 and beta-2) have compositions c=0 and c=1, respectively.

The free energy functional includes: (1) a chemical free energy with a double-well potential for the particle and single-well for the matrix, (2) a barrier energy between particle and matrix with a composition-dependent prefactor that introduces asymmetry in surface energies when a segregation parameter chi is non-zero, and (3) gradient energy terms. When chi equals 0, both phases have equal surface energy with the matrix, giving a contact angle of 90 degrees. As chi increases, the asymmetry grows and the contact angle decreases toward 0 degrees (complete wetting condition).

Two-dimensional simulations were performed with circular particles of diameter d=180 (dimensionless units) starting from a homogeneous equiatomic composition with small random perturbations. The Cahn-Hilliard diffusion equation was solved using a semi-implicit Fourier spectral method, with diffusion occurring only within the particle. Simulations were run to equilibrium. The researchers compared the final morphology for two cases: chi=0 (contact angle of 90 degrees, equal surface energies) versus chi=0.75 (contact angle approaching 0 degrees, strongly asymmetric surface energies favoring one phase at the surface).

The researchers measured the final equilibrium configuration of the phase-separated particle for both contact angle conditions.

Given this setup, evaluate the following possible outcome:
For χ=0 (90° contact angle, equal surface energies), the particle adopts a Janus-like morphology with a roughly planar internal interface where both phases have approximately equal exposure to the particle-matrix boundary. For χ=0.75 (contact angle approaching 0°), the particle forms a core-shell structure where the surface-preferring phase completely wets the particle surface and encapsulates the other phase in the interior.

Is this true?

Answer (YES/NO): YES